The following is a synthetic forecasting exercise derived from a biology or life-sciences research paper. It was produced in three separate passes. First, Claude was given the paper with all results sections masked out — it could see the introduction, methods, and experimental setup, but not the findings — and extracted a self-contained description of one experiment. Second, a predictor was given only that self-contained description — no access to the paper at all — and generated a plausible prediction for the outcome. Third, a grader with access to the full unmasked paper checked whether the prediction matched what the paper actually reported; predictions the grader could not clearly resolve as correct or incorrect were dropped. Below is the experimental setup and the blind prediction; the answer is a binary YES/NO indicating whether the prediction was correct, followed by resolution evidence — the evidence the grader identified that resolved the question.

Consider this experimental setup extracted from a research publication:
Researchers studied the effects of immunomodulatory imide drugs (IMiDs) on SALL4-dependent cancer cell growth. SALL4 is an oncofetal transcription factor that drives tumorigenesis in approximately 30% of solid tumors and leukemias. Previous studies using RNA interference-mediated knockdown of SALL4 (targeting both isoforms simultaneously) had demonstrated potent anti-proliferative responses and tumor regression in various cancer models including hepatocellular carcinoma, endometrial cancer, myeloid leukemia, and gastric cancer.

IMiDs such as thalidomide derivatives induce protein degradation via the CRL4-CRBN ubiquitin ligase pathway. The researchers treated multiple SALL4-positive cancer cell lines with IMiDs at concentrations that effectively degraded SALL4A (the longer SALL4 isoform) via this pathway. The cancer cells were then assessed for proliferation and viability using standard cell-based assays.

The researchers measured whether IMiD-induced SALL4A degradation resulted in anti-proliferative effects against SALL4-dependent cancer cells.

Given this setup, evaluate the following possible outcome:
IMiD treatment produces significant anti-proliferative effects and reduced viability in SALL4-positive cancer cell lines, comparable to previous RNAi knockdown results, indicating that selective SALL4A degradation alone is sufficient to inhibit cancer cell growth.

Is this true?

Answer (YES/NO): NO